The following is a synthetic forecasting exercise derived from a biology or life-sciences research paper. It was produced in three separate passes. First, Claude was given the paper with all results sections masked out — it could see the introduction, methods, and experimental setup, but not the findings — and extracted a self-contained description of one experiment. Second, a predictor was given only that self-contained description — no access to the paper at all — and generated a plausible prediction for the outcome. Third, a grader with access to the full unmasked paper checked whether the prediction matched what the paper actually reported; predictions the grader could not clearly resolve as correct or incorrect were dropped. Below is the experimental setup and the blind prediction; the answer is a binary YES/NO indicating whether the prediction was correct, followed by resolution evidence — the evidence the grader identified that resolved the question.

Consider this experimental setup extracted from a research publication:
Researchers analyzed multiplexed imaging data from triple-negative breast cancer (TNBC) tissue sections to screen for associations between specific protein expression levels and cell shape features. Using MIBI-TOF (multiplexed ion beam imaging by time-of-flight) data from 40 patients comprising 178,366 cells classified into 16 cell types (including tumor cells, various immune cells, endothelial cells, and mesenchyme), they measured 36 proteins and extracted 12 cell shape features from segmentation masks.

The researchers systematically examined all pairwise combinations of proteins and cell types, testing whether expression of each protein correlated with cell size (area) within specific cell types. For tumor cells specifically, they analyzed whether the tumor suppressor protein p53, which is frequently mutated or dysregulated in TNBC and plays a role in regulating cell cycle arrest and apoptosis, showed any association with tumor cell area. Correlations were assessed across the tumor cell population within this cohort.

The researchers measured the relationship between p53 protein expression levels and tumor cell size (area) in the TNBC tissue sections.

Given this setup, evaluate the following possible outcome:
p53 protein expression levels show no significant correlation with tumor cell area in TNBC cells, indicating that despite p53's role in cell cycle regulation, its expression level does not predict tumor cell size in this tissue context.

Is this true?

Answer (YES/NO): NO